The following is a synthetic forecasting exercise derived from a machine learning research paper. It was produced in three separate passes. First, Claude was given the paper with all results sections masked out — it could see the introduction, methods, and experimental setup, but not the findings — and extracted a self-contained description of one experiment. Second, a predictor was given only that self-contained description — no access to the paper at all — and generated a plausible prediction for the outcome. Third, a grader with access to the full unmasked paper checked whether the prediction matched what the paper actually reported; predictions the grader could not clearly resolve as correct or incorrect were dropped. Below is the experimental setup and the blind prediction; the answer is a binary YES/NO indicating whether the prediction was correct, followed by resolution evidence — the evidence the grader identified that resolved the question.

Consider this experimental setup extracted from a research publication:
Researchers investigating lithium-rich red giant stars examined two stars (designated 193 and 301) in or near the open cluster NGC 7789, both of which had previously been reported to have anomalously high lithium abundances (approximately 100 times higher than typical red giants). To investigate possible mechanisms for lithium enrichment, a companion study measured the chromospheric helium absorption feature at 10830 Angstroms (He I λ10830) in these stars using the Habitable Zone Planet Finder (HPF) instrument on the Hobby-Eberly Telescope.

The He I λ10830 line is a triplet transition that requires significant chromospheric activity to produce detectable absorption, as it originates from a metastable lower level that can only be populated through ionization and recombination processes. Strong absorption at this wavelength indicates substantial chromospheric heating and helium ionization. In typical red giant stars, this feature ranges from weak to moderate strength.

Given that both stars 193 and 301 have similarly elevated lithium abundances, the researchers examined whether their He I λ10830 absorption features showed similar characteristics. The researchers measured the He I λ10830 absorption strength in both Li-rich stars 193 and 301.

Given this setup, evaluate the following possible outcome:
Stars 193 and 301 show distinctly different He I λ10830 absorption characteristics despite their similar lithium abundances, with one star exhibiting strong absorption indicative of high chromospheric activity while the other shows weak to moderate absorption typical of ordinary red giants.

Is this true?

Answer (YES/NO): YES